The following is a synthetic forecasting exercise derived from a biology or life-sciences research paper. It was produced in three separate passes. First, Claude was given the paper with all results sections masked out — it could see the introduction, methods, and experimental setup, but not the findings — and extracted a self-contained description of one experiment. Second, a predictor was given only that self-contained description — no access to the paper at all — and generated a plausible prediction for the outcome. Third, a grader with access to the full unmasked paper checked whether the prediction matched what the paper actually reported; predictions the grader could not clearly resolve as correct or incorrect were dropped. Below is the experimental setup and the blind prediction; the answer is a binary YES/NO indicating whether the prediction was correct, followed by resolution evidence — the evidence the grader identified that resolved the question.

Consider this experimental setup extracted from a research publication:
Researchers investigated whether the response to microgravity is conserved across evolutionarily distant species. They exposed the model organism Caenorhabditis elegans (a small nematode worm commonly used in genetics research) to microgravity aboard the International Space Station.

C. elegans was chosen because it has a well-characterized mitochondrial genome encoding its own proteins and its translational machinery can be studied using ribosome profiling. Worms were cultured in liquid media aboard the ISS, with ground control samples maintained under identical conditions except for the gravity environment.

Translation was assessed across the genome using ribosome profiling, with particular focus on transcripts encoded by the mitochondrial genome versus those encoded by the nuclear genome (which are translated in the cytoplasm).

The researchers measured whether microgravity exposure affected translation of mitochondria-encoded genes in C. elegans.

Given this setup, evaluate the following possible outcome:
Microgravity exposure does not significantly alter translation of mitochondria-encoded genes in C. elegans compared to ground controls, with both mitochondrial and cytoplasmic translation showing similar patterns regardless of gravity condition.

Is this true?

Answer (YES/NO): NO